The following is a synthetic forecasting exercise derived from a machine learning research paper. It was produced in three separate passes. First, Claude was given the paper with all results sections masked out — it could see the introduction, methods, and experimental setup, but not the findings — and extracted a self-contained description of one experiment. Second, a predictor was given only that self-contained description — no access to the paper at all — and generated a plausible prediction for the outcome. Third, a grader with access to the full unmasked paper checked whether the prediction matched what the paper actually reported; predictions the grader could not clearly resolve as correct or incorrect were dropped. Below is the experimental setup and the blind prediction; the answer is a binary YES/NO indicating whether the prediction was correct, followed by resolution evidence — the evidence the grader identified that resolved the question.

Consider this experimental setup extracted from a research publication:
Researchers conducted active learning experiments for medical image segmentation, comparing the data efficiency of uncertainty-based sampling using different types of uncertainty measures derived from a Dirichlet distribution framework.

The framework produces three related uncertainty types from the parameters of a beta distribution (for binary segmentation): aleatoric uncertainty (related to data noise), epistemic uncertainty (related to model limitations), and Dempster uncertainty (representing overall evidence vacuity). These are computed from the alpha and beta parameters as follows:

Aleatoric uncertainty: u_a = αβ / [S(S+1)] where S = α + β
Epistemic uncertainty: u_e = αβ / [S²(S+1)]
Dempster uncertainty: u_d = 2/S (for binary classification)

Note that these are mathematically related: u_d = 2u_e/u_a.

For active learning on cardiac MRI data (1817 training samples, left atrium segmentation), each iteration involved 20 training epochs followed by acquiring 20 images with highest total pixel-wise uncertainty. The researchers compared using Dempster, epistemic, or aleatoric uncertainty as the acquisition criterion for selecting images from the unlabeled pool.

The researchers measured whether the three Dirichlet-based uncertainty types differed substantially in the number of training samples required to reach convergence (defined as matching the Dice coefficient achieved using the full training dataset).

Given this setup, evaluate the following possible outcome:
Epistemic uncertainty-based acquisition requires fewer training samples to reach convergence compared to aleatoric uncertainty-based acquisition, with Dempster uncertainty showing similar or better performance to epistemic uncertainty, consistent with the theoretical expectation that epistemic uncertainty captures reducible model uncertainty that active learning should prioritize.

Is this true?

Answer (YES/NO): NO